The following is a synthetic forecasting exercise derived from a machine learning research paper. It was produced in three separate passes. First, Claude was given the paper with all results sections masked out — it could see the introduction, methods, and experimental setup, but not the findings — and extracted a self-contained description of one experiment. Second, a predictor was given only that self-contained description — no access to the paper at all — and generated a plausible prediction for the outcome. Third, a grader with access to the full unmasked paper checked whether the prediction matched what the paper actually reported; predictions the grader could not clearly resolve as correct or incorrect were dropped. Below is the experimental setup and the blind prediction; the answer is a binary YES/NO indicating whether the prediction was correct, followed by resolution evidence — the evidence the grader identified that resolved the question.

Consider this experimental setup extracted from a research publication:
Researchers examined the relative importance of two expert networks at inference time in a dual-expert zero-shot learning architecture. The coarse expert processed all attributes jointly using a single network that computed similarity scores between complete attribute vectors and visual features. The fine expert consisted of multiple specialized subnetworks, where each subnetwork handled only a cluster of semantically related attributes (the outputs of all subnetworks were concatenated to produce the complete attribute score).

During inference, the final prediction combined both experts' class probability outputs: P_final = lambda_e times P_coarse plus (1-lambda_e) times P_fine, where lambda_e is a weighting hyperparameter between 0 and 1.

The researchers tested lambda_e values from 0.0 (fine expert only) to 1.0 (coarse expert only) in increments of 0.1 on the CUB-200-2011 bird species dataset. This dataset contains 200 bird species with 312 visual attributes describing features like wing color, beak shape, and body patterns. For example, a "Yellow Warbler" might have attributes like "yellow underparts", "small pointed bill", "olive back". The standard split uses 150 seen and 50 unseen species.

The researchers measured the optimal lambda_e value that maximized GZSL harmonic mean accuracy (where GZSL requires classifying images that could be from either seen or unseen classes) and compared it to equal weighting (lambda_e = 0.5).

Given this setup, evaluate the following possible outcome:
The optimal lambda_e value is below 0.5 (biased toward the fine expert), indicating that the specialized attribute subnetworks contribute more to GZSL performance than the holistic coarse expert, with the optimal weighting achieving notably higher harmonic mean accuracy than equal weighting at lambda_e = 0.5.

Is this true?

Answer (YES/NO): NO